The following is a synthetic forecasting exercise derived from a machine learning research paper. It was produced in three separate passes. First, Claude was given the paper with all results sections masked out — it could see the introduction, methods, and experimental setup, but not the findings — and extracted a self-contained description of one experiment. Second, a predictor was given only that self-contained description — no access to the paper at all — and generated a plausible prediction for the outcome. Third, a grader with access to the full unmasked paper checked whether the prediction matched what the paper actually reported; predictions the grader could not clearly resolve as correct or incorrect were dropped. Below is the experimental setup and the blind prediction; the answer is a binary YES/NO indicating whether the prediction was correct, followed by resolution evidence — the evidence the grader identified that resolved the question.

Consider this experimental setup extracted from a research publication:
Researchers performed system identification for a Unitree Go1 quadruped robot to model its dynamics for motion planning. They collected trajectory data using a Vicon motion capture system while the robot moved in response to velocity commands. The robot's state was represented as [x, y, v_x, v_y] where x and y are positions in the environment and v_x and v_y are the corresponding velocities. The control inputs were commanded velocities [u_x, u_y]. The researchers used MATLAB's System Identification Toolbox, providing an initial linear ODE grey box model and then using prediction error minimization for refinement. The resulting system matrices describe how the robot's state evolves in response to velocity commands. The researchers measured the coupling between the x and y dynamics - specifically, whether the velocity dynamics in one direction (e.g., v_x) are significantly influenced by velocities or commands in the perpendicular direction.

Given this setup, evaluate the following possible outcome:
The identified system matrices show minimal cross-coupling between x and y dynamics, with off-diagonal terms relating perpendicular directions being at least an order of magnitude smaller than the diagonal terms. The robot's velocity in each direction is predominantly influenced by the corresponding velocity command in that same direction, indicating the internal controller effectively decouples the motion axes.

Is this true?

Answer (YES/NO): NO